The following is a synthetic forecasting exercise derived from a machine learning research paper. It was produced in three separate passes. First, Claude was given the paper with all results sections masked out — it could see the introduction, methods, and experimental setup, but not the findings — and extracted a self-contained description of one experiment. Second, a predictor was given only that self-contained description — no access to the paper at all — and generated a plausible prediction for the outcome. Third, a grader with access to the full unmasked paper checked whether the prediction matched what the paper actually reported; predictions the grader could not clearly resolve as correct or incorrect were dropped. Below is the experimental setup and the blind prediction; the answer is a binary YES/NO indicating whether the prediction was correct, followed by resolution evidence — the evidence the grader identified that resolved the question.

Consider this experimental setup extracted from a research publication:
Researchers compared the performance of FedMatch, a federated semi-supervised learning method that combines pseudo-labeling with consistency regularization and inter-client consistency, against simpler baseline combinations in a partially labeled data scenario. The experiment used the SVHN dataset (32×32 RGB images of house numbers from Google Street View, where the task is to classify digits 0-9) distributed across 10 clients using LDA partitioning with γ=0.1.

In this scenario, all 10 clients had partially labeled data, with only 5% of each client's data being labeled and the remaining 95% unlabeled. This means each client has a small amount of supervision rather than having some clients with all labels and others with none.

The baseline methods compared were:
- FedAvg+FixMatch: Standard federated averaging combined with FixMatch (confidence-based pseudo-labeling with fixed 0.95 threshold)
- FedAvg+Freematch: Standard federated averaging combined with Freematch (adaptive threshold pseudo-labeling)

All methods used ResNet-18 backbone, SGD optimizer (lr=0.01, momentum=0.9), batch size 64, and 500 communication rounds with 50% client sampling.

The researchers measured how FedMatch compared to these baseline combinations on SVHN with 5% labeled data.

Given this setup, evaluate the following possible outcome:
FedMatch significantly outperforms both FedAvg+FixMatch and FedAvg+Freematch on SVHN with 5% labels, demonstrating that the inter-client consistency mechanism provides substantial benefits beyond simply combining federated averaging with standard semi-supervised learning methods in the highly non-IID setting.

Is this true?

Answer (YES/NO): NO